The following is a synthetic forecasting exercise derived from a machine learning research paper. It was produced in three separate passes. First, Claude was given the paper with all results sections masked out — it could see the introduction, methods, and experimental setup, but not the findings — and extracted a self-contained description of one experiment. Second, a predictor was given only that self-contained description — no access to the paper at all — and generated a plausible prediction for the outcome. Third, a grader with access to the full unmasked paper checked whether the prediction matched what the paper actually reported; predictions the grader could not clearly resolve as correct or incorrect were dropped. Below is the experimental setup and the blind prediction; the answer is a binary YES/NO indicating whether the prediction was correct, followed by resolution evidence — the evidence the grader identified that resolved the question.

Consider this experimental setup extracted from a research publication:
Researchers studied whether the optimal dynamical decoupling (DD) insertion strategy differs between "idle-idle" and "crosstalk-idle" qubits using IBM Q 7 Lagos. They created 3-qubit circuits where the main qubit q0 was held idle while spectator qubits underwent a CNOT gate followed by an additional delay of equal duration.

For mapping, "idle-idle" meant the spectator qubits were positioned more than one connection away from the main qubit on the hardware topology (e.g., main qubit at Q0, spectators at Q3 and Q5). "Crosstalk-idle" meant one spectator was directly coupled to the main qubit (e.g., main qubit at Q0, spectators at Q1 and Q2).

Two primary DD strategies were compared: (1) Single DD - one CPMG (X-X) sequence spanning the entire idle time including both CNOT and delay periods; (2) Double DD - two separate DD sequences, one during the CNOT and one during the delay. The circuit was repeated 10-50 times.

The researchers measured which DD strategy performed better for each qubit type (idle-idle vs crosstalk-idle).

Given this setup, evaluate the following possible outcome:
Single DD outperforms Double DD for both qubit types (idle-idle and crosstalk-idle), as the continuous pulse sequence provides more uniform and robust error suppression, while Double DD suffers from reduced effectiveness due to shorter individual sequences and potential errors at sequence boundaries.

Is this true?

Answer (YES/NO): NO